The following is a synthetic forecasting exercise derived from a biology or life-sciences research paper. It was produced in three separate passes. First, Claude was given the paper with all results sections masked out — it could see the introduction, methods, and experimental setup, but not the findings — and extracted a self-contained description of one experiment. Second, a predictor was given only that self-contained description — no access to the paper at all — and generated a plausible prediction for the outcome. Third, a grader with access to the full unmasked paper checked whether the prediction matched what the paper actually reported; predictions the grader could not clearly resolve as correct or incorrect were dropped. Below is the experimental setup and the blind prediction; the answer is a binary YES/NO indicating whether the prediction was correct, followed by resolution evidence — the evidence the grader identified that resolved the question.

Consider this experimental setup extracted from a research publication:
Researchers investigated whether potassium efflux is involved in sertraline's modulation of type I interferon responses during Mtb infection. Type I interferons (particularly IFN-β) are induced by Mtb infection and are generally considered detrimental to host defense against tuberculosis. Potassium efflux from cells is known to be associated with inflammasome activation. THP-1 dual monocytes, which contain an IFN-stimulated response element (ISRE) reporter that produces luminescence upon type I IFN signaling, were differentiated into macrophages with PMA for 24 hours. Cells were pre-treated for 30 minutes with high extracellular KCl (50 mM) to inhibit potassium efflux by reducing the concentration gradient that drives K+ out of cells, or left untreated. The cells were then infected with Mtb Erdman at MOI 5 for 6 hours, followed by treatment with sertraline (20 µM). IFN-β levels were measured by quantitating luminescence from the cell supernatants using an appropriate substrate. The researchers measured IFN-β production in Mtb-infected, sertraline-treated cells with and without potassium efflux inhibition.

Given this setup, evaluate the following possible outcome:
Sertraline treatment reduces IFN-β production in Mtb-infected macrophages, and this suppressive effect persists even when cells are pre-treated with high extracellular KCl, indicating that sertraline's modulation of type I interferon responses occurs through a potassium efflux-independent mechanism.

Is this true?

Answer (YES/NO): NO